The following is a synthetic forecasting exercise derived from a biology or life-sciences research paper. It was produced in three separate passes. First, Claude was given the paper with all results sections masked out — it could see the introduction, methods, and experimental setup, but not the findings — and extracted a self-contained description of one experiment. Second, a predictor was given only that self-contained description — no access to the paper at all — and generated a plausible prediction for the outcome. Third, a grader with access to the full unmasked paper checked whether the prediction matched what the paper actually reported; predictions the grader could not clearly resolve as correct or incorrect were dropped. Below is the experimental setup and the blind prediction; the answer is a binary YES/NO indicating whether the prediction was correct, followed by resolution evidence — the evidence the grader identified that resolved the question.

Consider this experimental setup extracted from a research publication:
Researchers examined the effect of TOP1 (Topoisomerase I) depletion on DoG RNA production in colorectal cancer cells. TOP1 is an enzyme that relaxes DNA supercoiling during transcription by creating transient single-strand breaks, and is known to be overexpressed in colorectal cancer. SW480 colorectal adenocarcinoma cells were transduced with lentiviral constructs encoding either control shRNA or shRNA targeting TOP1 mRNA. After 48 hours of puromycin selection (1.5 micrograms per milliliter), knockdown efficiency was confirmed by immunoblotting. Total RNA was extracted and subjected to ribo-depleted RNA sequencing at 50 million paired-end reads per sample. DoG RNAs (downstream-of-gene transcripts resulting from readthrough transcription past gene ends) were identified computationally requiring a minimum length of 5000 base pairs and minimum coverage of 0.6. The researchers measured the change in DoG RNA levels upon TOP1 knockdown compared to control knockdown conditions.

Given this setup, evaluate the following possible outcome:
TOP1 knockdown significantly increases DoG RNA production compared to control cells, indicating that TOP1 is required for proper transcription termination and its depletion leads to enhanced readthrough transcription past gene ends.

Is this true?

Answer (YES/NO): YES